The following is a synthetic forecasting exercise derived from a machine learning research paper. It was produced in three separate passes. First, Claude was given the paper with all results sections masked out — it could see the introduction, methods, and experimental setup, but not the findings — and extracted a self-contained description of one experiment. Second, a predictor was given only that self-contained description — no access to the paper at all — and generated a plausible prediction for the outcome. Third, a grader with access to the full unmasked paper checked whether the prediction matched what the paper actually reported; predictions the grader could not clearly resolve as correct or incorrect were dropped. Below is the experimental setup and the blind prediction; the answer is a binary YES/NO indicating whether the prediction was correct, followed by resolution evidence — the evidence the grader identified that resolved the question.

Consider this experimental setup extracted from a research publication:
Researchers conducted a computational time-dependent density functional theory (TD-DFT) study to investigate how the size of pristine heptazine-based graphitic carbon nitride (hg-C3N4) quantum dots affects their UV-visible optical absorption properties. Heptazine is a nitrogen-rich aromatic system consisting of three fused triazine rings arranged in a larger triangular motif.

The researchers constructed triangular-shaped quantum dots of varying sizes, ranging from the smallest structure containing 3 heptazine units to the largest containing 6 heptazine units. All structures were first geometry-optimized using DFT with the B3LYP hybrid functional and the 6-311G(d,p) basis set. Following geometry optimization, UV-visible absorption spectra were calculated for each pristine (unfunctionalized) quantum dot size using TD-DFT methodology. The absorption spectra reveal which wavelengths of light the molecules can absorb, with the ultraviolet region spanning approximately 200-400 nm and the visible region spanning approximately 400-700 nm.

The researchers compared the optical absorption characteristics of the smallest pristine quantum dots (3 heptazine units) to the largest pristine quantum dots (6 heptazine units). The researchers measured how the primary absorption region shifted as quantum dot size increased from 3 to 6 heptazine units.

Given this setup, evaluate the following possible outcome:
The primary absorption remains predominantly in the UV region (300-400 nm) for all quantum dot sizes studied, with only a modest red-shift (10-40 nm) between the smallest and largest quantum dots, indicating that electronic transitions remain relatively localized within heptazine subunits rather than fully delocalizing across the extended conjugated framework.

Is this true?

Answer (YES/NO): NO